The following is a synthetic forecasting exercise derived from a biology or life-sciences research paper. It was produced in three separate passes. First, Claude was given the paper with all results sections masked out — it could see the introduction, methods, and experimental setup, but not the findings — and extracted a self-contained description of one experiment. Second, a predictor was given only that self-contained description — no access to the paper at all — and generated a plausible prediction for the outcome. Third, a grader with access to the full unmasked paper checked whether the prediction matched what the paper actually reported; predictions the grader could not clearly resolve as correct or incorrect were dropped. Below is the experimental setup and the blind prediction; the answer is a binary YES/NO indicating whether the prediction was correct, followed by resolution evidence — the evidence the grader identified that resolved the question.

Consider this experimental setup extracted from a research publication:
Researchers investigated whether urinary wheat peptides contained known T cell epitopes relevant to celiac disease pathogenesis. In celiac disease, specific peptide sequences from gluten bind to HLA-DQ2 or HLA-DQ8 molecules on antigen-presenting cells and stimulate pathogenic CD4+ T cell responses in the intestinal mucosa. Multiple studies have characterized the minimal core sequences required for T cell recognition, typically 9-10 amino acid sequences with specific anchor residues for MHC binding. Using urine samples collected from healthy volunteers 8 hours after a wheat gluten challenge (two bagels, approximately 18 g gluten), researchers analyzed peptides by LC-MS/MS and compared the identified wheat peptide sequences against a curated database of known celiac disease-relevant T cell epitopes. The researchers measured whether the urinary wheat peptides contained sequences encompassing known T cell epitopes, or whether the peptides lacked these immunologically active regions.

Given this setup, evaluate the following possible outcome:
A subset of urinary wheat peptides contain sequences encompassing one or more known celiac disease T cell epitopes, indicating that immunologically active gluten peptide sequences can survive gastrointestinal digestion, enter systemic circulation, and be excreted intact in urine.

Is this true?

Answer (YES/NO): YES